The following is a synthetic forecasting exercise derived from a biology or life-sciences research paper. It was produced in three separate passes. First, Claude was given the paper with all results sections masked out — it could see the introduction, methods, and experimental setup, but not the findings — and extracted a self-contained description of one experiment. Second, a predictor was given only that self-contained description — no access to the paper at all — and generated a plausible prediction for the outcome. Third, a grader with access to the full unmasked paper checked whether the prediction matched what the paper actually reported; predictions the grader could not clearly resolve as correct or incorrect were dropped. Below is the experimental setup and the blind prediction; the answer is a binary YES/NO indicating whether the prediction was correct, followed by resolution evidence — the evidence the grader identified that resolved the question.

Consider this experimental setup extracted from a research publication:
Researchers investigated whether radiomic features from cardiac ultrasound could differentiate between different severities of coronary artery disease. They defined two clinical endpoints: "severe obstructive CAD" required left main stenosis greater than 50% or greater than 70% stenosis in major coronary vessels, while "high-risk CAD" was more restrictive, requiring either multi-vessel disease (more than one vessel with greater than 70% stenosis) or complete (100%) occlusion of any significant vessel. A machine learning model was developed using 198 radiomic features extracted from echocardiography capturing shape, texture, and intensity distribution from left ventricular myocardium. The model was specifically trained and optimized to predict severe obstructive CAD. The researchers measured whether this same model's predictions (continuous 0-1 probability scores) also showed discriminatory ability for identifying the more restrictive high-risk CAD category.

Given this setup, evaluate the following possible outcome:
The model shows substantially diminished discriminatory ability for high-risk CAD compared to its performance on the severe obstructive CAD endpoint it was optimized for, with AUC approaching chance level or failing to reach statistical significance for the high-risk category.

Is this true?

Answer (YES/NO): NO